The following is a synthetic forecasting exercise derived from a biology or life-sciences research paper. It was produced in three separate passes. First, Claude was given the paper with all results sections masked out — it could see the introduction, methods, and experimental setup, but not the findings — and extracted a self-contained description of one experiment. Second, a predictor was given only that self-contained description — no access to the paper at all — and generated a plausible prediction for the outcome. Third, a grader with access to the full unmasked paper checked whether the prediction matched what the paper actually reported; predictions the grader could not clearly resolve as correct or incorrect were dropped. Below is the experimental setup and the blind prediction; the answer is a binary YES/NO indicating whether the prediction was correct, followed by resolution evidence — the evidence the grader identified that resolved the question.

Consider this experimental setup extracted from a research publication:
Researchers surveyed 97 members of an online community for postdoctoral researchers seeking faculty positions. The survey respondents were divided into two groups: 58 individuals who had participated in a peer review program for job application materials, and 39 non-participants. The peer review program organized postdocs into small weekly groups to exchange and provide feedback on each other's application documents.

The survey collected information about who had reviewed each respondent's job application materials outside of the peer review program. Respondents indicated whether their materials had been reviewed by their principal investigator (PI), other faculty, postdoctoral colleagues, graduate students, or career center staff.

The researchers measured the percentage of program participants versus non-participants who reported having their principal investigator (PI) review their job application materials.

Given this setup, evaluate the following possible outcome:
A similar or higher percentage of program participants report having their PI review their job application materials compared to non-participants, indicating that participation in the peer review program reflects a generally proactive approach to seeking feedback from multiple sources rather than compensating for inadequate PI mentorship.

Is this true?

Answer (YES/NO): NO